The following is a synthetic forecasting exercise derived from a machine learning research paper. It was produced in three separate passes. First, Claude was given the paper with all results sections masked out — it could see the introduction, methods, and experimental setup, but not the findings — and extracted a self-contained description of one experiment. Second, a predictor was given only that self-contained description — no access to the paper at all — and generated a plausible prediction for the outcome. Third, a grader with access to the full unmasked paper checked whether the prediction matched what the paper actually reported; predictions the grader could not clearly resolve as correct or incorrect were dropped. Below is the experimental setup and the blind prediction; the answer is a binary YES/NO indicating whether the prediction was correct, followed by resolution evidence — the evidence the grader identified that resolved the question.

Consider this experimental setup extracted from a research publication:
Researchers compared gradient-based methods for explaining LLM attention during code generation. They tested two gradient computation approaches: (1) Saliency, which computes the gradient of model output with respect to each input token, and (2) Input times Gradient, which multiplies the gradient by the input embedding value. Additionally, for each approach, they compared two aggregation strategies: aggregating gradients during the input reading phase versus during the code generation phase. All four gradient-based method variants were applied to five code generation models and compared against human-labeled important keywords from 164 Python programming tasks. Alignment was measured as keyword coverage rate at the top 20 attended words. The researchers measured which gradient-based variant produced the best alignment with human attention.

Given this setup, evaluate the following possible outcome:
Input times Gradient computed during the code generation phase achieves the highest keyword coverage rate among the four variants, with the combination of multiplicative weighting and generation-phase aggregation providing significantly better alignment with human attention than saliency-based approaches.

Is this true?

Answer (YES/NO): YES